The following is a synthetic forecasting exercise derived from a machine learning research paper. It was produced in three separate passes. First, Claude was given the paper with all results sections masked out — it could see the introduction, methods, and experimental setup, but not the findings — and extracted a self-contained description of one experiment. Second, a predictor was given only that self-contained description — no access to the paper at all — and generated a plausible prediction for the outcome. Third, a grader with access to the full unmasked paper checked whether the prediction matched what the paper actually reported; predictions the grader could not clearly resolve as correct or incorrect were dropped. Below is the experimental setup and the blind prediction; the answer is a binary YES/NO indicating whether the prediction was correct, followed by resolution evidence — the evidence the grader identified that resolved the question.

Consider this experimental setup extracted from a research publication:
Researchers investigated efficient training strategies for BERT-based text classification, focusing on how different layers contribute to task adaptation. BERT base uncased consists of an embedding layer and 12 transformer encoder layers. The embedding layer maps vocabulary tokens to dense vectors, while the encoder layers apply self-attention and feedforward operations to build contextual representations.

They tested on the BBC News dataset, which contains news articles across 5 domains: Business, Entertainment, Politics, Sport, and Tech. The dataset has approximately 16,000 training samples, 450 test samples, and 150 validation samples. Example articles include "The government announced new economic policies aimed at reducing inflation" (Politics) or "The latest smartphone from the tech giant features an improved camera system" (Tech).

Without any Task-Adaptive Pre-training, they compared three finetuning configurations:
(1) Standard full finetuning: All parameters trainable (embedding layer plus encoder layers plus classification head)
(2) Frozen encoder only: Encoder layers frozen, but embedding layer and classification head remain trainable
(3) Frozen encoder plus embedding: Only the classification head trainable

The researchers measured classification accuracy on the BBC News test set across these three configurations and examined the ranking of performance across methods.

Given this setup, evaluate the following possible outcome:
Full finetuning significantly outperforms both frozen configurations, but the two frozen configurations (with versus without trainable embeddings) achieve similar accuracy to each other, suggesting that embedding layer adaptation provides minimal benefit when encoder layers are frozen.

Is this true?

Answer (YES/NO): NO